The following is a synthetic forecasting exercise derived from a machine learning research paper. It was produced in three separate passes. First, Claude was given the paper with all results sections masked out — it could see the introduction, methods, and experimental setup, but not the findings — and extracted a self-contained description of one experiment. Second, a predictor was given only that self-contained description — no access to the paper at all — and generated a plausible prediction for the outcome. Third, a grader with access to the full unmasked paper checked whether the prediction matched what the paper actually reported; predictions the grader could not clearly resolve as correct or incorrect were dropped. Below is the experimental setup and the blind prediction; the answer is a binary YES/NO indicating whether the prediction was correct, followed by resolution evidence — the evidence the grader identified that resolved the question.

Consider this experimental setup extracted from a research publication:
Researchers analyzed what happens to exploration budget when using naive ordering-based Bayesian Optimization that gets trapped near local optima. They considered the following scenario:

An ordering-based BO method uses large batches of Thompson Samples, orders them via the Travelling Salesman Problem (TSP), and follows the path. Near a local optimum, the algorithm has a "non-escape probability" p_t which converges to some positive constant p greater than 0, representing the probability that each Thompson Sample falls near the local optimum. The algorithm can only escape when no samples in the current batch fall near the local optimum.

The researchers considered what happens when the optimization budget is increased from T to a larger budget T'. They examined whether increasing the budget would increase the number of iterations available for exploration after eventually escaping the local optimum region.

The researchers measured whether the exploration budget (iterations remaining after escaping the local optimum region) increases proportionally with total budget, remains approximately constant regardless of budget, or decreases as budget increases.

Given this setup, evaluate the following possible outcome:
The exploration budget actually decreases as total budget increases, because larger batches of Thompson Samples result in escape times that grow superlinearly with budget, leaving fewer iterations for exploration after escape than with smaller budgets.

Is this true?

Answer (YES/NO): NO